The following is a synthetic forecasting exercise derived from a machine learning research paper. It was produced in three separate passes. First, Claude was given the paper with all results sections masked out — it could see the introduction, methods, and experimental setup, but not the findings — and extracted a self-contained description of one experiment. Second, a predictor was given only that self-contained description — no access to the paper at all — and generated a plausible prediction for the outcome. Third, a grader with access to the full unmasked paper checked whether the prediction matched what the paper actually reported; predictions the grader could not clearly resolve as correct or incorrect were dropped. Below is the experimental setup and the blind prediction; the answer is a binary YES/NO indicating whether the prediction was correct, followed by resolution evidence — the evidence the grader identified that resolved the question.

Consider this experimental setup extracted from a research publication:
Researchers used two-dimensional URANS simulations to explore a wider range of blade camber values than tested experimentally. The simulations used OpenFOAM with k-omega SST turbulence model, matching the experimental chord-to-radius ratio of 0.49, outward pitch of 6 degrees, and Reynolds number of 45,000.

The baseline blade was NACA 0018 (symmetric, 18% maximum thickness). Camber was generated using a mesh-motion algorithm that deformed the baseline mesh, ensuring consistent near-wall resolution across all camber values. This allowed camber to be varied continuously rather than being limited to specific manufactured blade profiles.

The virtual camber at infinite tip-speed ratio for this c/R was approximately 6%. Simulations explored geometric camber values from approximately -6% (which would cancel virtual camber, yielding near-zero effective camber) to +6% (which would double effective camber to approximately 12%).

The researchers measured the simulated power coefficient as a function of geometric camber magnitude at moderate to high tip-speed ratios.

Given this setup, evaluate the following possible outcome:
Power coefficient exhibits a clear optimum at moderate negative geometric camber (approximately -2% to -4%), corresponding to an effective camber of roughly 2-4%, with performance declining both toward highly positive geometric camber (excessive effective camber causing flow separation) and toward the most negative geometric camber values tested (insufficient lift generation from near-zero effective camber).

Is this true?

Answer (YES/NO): YES